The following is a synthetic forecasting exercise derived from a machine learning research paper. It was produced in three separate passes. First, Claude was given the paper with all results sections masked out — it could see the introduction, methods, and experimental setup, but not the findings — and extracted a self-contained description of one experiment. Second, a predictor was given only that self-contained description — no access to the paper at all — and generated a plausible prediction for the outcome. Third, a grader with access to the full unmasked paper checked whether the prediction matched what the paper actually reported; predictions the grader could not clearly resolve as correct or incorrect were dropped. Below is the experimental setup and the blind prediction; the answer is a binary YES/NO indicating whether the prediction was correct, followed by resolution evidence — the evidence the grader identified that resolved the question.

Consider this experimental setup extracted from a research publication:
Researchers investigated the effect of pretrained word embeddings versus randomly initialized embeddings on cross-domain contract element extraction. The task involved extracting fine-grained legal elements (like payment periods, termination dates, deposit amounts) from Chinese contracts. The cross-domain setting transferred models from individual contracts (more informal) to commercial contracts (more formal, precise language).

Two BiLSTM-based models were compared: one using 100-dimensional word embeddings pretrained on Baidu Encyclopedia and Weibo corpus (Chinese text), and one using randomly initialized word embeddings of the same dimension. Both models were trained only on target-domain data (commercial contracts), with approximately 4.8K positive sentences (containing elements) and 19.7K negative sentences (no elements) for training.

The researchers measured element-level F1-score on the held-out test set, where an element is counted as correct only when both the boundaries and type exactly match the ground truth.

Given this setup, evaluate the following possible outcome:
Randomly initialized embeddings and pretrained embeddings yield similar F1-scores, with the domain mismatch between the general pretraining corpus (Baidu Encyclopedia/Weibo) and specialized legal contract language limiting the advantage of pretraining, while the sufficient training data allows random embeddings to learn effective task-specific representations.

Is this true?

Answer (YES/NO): NO